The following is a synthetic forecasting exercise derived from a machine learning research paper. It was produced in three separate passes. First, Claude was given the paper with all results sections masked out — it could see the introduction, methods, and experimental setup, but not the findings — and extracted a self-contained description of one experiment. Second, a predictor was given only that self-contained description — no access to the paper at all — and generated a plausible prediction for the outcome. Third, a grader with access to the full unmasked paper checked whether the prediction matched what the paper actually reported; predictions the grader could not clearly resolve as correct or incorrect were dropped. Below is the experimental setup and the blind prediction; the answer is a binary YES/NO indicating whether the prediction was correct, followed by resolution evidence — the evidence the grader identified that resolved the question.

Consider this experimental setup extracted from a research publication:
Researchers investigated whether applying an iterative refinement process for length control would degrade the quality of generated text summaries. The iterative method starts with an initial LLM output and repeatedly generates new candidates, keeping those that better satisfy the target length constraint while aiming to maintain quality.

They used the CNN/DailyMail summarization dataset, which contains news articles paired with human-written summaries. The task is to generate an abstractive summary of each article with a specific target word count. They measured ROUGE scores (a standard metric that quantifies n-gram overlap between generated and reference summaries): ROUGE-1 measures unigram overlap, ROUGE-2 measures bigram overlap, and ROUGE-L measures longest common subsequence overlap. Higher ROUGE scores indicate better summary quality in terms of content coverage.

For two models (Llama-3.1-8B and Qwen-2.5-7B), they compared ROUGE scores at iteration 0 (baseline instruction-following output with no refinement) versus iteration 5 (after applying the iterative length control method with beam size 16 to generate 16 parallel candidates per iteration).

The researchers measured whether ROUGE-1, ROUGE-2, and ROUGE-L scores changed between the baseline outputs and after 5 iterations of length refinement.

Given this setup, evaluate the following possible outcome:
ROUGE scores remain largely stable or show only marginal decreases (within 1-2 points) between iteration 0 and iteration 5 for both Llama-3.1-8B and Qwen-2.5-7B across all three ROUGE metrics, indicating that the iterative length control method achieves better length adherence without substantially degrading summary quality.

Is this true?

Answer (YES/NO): YES